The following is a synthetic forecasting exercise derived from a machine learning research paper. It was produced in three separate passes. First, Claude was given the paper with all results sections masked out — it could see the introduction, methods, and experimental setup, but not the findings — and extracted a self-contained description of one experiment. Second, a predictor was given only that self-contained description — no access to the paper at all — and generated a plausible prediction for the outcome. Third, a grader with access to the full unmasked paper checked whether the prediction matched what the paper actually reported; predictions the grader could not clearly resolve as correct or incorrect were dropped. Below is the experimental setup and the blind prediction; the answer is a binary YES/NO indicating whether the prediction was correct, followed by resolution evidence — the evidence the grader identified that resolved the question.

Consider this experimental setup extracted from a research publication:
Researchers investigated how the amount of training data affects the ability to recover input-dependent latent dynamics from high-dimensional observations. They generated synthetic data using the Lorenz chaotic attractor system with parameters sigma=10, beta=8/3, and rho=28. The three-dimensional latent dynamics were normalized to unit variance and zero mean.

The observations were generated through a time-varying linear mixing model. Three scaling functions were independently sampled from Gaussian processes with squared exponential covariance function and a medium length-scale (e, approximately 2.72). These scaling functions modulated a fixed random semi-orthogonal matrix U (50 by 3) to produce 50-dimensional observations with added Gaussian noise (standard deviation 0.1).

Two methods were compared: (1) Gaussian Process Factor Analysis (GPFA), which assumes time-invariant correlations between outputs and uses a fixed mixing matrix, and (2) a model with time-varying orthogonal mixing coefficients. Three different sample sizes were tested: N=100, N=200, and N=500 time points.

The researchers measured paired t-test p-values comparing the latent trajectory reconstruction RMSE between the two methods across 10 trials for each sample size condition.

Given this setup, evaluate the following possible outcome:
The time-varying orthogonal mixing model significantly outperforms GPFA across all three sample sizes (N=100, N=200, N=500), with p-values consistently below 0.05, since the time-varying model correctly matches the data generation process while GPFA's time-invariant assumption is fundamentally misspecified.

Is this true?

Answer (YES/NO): YES